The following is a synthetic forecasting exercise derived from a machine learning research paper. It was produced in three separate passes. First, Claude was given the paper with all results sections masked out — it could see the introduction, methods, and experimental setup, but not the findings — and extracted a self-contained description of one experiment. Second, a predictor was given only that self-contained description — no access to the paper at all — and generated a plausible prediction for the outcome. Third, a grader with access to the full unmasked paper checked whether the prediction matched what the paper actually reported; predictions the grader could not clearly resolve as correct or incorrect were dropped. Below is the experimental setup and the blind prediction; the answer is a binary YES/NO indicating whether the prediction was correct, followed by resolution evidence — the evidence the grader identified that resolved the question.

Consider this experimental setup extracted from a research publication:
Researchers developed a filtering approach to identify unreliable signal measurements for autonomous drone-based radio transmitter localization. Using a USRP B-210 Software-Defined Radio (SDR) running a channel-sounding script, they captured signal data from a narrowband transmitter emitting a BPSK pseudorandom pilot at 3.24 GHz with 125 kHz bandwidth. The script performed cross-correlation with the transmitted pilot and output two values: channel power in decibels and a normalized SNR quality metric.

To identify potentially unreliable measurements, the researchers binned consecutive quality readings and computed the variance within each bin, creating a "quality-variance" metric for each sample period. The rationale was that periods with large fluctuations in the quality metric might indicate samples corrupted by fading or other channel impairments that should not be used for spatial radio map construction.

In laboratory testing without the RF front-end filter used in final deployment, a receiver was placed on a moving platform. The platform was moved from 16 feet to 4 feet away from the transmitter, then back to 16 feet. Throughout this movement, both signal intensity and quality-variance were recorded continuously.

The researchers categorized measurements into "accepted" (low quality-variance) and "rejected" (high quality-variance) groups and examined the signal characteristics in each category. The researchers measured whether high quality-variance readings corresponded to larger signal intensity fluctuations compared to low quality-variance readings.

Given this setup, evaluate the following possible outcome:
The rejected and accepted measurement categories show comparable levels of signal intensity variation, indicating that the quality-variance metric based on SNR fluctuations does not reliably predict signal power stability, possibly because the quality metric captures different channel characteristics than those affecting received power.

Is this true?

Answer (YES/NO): NO